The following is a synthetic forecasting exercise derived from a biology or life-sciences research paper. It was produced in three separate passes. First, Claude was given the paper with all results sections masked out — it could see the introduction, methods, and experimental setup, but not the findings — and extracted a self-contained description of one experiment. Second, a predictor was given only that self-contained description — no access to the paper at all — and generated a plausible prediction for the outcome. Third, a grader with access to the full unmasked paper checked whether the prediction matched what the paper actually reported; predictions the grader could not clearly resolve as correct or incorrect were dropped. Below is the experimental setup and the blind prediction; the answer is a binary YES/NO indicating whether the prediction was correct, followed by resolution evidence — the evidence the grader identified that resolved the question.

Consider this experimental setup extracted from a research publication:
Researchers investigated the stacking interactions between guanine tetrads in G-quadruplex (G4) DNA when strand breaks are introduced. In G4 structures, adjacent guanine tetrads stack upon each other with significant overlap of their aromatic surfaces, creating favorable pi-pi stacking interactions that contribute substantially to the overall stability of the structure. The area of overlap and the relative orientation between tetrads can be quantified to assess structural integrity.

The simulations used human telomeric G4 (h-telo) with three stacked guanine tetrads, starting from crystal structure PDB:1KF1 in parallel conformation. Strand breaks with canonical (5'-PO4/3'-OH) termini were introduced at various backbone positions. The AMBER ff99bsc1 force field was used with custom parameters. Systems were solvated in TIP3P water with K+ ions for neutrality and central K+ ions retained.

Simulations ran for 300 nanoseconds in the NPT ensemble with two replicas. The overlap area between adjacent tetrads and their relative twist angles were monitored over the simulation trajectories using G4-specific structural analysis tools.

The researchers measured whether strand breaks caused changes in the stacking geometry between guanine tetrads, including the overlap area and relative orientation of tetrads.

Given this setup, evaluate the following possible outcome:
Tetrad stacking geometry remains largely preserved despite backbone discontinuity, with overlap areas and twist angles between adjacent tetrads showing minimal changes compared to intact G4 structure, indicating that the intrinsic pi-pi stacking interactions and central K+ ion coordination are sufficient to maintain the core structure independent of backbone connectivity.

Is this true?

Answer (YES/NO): YES